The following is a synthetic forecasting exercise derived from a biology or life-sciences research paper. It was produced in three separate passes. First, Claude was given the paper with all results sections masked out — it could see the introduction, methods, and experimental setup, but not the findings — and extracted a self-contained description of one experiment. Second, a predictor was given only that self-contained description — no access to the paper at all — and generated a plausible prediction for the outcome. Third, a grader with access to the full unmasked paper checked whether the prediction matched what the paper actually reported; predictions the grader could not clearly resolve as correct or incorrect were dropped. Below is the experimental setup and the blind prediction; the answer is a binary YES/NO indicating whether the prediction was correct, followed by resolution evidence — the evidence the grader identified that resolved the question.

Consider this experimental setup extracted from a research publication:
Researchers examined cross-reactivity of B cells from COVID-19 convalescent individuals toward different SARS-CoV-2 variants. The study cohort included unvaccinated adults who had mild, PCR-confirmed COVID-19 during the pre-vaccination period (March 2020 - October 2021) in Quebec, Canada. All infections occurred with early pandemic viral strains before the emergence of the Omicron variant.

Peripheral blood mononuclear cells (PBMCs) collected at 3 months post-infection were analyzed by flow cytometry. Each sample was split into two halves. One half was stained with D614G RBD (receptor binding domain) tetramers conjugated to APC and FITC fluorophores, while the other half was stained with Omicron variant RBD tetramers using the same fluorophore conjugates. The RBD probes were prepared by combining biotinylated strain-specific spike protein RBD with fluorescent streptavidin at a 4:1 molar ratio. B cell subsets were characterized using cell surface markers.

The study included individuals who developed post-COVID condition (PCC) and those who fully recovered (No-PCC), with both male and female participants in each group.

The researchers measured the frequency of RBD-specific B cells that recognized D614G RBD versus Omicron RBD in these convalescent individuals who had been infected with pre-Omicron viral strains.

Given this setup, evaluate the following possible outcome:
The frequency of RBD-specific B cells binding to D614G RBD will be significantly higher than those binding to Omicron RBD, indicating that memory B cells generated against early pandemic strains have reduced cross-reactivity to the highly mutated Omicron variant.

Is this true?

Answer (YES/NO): YES